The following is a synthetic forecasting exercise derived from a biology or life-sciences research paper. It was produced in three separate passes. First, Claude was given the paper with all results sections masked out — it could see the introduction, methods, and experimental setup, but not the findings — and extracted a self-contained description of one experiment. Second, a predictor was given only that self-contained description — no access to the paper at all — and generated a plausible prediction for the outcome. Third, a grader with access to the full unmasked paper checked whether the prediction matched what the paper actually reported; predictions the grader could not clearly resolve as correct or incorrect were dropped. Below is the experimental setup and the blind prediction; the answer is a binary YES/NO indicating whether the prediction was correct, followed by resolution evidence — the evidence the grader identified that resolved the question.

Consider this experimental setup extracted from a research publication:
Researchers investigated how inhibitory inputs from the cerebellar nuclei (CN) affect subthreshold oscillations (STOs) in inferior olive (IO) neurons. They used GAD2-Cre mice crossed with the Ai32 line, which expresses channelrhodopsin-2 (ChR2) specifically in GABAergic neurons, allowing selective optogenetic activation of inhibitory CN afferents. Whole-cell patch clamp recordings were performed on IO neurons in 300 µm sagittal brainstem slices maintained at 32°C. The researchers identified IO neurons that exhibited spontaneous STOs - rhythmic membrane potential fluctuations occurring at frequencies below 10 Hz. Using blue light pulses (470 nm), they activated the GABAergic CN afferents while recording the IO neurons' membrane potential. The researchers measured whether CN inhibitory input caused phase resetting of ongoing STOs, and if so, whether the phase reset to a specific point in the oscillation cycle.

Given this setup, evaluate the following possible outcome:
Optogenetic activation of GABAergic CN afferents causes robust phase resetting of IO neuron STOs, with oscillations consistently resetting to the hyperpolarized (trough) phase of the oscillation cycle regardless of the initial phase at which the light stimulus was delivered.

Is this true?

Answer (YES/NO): YES